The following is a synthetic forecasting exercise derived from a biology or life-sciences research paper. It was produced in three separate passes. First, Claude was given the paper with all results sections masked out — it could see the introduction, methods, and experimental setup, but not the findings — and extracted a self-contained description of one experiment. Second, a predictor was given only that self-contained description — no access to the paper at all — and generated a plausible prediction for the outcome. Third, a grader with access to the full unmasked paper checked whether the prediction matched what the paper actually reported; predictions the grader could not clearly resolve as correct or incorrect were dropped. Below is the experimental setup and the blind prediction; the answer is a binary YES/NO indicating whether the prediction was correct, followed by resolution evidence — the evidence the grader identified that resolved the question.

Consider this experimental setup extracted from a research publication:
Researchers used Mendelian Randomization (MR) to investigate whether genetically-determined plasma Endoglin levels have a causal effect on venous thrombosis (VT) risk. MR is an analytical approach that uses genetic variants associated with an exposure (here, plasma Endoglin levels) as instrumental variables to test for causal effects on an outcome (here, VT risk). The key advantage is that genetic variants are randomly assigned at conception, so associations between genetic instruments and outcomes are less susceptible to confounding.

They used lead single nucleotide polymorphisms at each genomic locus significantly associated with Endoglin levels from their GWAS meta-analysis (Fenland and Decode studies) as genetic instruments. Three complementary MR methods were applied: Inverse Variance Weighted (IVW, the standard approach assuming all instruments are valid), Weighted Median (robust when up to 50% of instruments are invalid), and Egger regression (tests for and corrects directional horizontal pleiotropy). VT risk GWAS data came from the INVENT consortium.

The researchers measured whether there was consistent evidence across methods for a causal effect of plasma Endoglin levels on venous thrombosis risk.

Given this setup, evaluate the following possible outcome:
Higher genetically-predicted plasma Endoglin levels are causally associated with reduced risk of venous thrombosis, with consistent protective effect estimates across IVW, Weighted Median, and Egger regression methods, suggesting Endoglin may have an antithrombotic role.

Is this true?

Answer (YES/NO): NO